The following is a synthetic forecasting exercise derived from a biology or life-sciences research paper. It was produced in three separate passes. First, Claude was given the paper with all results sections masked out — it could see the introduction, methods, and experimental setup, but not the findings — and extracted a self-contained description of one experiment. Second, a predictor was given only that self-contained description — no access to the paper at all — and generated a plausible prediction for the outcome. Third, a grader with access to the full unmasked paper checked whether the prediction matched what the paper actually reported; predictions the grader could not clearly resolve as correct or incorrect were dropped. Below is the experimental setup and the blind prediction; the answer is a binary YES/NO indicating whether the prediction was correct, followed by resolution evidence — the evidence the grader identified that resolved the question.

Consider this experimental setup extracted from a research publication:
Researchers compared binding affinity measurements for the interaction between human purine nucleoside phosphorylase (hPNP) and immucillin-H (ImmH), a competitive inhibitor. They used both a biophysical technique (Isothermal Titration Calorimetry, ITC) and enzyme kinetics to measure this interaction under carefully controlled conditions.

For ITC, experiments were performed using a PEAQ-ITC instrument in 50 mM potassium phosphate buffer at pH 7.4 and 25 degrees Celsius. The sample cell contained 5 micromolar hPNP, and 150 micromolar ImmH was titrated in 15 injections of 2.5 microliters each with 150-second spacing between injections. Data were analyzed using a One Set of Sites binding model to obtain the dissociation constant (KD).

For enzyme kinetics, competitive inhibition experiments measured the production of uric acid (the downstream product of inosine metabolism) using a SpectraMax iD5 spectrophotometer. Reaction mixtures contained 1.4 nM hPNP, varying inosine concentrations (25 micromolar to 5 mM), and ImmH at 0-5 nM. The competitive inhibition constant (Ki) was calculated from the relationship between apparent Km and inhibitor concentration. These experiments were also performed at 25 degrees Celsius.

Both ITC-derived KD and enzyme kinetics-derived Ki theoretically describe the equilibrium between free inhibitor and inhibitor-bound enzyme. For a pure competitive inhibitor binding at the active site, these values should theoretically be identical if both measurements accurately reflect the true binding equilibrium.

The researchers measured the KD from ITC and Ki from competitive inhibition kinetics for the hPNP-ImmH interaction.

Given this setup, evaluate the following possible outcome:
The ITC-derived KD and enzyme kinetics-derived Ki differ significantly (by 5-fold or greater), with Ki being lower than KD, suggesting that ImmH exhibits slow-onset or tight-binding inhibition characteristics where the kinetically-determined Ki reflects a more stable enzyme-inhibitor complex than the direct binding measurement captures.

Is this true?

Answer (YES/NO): NO